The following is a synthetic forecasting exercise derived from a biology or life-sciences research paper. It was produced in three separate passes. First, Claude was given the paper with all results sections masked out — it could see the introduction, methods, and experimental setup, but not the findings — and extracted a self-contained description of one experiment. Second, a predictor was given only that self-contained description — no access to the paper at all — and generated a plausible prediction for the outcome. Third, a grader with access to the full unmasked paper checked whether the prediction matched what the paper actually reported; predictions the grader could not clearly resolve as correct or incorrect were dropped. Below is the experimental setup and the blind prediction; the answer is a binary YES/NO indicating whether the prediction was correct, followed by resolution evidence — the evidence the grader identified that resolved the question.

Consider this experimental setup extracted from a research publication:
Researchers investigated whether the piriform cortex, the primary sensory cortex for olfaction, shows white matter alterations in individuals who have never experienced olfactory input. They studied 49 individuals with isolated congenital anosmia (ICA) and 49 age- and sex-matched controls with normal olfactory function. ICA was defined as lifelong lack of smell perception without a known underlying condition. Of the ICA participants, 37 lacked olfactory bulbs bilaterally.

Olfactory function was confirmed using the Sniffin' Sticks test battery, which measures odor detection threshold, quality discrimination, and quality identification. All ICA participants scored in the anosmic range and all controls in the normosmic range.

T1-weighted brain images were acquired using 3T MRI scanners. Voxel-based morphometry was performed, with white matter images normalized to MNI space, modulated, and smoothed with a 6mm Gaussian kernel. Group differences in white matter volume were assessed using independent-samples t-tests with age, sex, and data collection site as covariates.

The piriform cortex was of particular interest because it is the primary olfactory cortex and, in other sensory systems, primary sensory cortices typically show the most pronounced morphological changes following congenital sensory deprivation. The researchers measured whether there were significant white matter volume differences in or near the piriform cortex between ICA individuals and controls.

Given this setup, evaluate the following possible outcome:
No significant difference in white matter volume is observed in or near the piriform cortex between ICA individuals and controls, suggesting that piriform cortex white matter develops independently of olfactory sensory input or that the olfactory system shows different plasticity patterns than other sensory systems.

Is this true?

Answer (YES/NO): YES